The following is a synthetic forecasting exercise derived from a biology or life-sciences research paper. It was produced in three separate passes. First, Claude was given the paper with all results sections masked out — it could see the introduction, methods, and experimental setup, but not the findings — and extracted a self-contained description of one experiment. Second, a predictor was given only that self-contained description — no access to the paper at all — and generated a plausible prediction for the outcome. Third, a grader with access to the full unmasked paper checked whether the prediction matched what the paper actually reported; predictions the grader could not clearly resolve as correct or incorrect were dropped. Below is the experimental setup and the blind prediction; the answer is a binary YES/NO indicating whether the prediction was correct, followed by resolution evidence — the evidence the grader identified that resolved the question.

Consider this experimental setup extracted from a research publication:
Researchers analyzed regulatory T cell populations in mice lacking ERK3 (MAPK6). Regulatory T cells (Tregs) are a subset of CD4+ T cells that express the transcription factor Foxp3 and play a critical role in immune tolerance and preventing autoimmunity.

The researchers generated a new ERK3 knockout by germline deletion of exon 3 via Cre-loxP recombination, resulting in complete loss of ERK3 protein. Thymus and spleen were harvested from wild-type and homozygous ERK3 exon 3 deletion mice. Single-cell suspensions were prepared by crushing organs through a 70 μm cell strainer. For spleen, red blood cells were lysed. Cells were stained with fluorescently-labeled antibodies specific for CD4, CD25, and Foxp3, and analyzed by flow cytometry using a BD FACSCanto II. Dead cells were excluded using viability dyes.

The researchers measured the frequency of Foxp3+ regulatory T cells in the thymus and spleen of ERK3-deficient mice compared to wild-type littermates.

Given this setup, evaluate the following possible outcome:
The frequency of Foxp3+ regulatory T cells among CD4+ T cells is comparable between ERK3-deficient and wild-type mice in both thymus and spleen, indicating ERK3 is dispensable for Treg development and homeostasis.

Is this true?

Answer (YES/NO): YES